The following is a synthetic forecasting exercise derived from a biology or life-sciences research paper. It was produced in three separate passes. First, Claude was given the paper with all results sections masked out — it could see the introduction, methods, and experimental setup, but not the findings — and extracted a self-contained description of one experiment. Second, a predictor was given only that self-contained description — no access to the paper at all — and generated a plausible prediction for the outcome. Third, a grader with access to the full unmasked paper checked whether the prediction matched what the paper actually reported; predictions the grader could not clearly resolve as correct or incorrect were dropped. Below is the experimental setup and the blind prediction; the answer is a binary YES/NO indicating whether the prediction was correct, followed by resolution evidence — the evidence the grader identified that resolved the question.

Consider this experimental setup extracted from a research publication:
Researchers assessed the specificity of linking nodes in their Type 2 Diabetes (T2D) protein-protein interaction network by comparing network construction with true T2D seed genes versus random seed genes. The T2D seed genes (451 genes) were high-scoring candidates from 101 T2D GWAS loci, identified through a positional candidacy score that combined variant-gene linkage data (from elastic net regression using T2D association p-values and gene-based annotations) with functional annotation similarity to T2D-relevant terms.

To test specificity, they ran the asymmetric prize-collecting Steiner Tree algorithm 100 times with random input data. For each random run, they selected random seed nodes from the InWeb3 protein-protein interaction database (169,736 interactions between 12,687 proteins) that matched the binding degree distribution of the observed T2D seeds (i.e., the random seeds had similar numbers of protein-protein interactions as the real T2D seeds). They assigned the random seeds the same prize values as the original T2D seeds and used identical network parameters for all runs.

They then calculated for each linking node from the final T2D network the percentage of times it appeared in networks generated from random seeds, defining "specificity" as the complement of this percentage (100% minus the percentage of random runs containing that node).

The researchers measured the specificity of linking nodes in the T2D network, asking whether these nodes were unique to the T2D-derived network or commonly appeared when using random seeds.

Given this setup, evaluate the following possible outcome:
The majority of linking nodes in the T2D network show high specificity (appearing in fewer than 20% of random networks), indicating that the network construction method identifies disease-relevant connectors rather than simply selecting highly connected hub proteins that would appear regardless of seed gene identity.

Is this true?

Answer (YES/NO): NO